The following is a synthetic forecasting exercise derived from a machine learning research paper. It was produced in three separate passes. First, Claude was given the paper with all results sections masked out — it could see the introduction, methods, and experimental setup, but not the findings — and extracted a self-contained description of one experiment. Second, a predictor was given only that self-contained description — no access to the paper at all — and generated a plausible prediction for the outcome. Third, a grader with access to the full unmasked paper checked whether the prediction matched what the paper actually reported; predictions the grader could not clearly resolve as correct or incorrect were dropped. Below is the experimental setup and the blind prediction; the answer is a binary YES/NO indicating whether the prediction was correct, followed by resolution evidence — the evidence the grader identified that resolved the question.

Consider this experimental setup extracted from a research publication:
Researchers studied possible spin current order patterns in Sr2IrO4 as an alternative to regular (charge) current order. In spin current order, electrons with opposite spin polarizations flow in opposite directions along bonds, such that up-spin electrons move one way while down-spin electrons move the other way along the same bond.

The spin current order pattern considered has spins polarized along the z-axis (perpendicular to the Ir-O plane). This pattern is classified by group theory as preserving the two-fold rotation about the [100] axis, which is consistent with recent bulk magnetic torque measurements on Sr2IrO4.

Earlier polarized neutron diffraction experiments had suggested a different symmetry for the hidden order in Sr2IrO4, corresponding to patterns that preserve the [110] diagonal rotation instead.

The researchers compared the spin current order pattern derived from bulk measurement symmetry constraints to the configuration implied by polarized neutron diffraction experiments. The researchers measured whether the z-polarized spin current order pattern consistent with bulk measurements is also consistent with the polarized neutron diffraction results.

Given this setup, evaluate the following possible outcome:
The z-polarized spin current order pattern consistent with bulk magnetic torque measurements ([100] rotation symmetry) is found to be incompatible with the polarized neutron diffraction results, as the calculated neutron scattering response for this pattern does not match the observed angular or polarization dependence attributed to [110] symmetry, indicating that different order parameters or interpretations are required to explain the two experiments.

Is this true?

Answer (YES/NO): NO